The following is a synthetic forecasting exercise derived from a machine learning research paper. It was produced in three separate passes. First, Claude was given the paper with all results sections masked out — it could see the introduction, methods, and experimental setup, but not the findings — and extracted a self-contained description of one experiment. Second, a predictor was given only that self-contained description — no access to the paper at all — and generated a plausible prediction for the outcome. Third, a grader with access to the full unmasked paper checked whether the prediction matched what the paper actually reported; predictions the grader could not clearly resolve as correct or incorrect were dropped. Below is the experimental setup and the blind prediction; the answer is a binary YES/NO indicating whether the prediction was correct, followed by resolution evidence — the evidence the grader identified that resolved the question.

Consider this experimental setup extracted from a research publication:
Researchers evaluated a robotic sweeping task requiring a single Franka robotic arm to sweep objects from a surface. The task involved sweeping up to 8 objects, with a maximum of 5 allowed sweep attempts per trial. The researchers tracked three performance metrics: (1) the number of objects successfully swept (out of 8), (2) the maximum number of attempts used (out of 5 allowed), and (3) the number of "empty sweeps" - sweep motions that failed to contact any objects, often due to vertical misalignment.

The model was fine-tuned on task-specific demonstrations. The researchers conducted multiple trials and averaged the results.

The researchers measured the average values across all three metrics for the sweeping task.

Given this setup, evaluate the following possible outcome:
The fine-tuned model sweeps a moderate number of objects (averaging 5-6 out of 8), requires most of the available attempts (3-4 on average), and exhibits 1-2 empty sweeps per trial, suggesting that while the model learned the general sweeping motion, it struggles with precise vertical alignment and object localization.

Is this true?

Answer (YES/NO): NO